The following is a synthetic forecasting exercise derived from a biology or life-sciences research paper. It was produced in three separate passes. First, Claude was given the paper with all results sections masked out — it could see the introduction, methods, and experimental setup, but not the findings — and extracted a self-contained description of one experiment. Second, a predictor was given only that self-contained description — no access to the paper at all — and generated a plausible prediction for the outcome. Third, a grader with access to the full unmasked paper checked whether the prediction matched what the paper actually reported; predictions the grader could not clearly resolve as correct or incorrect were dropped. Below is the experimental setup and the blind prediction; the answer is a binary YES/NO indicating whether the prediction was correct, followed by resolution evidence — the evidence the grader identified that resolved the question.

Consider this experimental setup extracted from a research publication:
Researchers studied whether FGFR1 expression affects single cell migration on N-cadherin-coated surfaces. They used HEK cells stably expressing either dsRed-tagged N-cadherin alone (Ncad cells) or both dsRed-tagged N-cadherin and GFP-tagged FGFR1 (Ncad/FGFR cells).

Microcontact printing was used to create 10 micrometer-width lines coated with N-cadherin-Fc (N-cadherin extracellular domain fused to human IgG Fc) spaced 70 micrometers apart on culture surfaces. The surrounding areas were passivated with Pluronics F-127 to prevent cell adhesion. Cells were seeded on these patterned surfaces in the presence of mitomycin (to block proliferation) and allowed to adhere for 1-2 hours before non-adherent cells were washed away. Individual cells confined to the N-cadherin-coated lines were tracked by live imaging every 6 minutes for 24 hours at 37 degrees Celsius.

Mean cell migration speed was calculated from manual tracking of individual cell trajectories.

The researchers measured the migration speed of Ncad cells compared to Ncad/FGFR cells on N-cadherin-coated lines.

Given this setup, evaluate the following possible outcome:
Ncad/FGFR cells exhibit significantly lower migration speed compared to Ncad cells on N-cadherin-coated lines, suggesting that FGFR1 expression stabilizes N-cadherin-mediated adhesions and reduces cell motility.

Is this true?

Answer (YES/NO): YES